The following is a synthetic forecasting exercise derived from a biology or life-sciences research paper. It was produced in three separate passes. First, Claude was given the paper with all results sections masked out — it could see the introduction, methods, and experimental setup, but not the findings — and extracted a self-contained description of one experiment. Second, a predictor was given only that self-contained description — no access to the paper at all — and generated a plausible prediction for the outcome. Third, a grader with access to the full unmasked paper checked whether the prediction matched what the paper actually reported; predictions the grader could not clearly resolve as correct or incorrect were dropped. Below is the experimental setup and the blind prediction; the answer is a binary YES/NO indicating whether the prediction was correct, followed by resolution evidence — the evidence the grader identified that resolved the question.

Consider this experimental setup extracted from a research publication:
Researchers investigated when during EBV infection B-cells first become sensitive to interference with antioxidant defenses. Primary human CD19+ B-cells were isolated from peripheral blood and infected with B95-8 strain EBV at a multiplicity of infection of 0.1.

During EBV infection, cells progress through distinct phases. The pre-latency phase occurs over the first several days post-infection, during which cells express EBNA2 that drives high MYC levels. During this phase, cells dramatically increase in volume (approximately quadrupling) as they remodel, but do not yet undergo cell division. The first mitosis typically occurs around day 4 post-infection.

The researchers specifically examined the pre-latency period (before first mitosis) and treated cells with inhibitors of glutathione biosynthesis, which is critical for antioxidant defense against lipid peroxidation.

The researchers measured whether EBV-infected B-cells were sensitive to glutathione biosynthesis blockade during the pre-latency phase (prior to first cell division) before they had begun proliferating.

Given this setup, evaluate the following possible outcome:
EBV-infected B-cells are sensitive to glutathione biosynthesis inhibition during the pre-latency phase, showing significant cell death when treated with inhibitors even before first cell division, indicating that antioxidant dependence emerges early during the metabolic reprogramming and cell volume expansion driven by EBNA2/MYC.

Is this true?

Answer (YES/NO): YES